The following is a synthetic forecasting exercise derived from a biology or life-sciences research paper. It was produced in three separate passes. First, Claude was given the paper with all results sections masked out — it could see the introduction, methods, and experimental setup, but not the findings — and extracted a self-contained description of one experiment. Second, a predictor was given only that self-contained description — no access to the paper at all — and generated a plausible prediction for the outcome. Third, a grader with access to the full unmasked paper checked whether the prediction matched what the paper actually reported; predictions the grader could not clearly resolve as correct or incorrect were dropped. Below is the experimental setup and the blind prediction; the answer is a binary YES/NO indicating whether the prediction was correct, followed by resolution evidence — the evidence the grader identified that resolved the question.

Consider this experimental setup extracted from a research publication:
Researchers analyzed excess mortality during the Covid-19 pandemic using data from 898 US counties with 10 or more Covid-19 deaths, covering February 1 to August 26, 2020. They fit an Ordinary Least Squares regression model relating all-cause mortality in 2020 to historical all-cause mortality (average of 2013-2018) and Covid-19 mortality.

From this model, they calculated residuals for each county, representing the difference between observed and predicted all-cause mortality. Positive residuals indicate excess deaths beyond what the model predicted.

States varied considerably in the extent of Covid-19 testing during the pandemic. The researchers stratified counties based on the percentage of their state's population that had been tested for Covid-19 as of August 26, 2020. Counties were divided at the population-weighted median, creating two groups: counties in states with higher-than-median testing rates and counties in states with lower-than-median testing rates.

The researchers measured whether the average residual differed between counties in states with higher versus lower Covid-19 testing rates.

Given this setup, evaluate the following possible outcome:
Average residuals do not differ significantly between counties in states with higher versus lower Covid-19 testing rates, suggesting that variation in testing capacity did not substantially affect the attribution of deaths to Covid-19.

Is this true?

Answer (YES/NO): NO